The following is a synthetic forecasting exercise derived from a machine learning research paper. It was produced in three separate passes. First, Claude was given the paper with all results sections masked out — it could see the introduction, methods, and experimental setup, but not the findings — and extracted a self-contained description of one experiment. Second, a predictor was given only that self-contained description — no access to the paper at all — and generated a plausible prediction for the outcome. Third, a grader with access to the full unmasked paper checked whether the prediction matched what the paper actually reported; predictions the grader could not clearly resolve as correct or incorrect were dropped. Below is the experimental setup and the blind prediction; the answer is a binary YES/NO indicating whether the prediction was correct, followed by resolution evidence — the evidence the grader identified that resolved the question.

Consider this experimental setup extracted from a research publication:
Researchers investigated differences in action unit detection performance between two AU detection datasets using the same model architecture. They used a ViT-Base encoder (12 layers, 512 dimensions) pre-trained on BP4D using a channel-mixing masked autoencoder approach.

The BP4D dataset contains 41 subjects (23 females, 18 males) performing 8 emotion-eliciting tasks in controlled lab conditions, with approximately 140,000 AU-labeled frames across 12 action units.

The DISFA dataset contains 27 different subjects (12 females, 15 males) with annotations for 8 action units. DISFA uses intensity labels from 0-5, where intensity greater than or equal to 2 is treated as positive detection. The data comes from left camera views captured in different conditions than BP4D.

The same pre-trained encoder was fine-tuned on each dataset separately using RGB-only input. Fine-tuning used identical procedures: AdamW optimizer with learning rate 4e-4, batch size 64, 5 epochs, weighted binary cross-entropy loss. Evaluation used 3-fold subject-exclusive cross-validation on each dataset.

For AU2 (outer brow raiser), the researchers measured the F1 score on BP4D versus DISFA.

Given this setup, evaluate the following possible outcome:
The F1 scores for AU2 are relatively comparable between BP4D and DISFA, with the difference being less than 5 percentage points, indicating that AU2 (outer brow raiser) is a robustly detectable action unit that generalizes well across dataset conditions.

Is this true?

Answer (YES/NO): NO